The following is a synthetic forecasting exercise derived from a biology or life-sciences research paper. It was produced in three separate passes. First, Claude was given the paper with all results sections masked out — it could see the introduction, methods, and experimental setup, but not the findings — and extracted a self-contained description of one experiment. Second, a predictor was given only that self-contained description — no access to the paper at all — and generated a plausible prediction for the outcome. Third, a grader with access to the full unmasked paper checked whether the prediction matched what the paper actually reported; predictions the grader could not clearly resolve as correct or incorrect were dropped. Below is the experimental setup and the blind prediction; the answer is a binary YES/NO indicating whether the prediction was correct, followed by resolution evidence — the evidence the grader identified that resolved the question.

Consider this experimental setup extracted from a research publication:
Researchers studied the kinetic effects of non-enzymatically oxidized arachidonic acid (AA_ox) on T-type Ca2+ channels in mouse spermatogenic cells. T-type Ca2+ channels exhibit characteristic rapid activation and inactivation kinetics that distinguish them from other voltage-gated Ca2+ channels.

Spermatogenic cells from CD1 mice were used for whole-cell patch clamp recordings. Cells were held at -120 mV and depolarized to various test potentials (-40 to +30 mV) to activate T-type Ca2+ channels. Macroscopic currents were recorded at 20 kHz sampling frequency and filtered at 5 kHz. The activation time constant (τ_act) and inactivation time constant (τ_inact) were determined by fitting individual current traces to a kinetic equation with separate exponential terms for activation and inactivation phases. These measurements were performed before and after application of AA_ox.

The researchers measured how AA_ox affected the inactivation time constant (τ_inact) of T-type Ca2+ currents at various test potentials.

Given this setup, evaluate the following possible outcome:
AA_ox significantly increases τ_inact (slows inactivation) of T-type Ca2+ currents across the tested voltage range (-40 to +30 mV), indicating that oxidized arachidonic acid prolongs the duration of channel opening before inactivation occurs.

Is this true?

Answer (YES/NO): NO